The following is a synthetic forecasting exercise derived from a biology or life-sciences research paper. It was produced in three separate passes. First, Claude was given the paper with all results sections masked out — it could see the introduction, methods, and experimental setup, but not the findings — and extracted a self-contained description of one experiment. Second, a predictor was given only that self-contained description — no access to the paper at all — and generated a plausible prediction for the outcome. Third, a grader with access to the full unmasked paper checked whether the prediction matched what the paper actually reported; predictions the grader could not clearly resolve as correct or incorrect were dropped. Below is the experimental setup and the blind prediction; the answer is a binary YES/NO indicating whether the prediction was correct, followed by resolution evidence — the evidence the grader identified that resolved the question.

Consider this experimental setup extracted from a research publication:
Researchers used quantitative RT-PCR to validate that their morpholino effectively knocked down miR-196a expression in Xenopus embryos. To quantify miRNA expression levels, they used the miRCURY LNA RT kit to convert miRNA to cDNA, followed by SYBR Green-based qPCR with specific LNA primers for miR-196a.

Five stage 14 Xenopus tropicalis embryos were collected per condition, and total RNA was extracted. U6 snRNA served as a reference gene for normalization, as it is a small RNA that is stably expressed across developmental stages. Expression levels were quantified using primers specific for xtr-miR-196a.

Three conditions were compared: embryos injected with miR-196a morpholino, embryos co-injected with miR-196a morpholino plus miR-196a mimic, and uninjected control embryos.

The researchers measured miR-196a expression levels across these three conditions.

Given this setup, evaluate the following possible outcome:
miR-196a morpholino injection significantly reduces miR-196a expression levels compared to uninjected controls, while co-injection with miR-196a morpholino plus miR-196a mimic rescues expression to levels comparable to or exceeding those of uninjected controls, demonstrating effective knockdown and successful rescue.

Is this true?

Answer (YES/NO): YES